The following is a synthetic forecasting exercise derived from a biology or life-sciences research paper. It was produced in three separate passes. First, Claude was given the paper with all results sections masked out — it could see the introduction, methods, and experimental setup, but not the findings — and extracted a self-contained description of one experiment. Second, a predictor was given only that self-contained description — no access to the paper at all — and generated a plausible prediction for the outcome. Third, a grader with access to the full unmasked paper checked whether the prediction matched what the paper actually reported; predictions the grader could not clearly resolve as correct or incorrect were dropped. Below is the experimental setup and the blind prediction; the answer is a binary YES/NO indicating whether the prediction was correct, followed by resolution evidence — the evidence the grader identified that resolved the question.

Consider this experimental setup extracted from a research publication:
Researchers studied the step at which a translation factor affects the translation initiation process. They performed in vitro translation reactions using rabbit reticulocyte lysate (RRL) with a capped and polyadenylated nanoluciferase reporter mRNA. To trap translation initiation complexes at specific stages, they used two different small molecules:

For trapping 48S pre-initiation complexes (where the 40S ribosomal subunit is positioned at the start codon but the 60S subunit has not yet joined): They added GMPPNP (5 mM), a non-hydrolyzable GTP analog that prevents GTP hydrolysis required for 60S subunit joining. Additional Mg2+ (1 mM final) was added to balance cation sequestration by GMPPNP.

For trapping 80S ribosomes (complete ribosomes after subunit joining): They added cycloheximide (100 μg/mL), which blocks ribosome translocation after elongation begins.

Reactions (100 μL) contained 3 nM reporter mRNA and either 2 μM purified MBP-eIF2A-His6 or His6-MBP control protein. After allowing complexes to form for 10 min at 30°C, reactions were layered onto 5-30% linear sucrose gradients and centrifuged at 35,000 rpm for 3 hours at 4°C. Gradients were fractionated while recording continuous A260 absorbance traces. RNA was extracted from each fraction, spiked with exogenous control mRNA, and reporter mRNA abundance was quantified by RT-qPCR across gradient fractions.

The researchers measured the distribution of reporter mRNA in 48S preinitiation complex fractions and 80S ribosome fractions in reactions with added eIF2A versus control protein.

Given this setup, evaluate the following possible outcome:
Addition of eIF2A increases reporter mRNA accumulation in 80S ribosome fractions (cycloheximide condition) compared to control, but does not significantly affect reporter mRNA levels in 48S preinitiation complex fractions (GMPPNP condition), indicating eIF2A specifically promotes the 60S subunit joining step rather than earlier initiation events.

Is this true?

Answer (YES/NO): NO